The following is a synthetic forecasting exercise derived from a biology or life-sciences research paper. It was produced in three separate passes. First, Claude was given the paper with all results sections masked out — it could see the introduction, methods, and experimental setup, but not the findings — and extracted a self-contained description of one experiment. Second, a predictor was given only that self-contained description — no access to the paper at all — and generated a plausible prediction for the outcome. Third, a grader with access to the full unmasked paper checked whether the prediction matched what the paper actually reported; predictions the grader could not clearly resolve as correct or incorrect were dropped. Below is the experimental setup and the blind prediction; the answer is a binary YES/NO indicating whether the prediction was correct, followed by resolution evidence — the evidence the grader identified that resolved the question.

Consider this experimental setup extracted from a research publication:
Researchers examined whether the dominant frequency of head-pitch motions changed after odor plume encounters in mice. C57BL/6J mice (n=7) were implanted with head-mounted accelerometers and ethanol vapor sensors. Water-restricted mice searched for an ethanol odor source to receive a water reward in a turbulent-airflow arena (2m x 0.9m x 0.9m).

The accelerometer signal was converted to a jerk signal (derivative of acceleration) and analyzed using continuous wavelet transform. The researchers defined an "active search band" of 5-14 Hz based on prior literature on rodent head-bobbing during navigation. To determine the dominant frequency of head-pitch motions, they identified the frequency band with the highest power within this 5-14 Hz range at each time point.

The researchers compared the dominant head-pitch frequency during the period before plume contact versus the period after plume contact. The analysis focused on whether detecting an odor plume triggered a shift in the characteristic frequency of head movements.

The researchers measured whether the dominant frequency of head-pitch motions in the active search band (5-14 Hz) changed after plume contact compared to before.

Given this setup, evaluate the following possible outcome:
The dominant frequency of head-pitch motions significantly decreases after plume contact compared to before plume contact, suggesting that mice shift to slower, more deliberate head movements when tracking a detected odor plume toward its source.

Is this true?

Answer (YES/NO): NO